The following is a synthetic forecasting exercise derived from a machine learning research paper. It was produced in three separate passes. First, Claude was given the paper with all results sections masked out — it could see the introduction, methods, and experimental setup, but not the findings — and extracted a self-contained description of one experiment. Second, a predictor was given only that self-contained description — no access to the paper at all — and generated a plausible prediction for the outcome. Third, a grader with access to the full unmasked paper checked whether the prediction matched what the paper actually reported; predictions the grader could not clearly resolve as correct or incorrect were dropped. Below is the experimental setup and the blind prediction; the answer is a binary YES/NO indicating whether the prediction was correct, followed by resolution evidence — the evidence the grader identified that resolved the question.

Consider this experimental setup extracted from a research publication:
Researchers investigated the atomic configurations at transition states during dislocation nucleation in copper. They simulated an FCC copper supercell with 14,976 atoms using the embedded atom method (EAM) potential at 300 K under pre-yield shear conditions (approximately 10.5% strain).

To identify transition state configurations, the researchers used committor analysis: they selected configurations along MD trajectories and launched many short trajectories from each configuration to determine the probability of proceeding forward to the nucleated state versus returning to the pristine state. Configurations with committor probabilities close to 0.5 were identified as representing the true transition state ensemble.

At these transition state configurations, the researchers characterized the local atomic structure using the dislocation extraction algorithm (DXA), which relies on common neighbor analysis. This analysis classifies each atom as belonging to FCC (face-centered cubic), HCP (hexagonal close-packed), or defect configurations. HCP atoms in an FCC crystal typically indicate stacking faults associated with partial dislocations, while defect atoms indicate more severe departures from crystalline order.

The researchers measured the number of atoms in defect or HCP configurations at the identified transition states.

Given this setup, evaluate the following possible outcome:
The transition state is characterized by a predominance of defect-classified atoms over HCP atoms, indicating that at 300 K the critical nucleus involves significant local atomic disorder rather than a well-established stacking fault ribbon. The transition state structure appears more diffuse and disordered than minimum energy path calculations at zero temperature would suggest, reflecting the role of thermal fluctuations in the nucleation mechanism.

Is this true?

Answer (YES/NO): YES